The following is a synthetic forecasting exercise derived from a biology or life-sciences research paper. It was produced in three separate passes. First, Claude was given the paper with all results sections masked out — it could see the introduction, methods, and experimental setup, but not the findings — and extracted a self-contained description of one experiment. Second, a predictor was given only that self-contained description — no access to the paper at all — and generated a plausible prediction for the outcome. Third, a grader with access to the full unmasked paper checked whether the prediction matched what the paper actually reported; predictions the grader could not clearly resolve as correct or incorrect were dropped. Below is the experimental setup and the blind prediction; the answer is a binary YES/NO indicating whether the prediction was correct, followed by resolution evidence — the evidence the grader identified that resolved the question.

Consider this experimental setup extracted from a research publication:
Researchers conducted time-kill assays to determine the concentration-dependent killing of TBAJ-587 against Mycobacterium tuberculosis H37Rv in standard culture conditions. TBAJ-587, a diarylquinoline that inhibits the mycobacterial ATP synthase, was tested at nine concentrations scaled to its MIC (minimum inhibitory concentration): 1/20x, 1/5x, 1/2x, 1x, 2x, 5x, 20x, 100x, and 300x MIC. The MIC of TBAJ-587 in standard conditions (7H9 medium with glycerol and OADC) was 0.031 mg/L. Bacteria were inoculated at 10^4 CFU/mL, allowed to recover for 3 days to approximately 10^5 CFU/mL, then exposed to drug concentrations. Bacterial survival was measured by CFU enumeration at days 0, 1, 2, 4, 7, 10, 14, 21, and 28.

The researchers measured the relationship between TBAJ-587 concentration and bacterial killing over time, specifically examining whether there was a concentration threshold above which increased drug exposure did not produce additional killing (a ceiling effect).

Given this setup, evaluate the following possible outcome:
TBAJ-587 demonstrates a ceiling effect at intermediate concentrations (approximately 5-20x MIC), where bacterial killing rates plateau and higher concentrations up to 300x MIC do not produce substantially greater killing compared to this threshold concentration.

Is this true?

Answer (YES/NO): NO